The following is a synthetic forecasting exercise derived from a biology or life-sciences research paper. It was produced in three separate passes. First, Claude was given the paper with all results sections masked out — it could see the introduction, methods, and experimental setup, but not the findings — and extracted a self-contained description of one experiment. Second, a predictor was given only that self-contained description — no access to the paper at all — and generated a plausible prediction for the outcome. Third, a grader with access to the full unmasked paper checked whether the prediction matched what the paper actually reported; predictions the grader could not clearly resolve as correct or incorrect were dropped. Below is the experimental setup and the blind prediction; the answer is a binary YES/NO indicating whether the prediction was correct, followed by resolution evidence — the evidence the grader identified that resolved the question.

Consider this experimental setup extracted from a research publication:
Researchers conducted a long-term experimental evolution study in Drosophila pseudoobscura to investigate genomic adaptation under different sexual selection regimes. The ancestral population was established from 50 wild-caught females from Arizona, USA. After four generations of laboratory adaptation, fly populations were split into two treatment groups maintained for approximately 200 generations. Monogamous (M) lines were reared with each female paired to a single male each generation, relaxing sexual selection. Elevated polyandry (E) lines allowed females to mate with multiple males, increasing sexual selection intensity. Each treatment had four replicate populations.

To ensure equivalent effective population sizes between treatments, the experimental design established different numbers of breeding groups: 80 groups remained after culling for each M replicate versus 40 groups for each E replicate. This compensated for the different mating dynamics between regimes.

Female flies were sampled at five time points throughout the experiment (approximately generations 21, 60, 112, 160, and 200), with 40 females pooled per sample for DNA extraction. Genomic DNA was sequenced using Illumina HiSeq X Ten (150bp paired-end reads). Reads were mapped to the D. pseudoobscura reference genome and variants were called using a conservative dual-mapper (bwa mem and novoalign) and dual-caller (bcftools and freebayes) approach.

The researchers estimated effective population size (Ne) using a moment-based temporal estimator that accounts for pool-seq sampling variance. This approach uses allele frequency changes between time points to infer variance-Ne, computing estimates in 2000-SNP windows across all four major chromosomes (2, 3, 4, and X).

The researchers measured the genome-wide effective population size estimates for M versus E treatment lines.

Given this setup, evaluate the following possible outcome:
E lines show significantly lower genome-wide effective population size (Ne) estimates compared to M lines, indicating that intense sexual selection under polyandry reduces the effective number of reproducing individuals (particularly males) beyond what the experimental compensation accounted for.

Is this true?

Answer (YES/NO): NO